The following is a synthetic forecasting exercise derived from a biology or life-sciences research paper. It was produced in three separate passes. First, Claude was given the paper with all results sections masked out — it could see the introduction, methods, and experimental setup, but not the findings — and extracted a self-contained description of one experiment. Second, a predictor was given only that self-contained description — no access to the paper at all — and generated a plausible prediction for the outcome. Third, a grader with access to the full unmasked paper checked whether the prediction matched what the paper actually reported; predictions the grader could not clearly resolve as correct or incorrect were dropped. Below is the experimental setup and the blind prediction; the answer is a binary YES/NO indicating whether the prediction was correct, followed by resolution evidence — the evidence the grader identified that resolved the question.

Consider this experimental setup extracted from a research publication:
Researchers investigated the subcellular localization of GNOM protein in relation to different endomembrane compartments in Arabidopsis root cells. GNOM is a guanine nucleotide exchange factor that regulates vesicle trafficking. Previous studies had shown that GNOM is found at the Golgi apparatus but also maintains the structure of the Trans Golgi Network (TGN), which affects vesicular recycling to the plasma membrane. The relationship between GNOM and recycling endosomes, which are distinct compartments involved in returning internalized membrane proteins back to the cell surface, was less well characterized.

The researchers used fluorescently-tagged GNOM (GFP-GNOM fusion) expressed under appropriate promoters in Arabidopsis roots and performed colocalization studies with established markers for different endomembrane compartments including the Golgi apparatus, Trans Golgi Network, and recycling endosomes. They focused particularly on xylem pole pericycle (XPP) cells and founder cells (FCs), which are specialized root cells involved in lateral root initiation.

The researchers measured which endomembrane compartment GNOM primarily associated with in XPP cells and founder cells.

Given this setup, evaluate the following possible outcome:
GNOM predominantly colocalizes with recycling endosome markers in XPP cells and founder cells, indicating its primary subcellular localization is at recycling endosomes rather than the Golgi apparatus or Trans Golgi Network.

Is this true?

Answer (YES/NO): YES